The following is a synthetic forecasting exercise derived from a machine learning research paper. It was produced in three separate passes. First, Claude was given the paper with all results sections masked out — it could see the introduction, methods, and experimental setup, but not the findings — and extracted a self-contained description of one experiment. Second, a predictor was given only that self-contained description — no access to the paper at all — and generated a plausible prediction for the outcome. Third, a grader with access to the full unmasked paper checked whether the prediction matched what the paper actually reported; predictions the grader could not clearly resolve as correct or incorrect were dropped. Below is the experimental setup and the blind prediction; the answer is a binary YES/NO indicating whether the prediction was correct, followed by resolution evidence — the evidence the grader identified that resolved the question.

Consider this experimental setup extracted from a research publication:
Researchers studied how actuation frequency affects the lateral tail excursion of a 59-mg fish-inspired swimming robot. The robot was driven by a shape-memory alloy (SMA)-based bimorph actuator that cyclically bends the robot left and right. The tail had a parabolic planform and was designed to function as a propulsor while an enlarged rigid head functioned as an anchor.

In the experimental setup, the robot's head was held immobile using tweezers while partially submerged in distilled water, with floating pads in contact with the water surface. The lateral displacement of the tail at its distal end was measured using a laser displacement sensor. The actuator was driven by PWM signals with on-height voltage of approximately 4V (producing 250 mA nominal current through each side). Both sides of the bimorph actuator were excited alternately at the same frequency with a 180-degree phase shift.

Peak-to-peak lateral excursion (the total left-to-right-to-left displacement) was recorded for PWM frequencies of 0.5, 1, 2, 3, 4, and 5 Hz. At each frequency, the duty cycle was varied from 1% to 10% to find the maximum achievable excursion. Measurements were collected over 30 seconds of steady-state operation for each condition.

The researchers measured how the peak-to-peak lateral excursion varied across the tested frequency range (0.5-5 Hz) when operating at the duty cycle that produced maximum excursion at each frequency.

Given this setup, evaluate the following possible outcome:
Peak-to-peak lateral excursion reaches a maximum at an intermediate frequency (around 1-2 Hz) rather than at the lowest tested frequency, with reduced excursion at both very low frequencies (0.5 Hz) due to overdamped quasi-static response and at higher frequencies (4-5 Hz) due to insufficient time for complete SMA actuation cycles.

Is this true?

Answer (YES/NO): YES